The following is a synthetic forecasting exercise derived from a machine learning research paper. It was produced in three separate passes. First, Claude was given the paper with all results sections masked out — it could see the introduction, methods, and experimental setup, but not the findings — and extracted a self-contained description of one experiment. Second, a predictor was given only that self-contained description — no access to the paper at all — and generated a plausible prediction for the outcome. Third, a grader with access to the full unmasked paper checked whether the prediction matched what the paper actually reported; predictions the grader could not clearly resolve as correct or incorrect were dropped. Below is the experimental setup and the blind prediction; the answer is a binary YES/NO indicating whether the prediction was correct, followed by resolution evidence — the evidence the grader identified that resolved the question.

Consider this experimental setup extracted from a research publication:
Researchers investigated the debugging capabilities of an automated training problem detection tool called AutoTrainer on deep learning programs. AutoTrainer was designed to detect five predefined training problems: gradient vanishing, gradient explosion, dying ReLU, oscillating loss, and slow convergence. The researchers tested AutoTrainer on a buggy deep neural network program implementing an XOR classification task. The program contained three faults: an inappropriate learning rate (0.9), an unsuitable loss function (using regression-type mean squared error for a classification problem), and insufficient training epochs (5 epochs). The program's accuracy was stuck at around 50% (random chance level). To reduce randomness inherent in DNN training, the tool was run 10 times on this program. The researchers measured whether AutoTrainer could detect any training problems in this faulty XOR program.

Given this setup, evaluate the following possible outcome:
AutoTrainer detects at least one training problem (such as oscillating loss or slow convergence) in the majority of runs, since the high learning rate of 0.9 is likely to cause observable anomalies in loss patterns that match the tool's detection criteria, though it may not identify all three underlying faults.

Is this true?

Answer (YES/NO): NO